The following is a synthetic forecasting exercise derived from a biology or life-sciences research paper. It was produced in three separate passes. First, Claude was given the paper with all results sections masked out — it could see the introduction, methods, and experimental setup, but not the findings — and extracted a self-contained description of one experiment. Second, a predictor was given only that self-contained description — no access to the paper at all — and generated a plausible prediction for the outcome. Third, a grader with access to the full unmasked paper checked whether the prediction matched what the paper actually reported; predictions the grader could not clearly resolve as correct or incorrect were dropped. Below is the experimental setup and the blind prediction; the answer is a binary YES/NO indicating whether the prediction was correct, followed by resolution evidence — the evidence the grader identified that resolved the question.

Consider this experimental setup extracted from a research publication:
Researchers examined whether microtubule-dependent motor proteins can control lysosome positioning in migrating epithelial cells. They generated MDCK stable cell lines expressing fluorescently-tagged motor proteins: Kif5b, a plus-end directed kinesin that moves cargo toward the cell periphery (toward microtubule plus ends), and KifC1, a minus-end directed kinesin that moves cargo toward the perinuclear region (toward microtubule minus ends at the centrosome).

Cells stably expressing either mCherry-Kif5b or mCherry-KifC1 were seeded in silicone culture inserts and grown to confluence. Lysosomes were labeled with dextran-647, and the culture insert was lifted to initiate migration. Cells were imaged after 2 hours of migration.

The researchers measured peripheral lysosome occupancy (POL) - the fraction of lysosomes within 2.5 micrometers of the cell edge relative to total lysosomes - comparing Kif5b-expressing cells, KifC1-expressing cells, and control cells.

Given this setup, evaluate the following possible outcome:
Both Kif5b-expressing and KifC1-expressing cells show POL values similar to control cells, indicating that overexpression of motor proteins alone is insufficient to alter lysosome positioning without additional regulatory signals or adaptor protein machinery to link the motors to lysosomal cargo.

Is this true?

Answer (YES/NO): NO